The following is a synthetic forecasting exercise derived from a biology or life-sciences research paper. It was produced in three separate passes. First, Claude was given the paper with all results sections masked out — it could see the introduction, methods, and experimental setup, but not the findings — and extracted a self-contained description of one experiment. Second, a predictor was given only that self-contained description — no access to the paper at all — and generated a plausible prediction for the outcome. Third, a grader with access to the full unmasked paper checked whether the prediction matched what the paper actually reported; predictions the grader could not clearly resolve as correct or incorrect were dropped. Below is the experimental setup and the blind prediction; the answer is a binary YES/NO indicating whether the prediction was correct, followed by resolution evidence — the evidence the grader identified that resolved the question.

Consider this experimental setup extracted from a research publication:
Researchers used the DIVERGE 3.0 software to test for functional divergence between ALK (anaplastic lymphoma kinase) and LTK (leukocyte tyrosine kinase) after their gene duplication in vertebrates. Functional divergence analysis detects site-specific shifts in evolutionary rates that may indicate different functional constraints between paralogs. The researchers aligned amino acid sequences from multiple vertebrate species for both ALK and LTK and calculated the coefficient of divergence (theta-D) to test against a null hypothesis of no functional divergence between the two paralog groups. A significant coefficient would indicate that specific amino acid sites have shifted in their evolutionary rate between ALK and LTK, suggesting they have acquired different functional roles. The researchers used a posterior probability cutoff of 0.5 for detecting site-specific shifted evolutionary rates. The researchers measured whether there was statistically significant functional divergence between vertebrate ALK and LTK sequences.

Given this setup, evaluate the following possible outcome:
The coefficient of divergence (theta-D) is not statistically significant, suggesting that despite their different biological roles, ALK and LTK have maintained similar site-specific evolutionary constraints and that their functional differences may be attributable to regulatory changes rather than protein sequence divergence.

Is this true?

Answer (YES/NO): NO